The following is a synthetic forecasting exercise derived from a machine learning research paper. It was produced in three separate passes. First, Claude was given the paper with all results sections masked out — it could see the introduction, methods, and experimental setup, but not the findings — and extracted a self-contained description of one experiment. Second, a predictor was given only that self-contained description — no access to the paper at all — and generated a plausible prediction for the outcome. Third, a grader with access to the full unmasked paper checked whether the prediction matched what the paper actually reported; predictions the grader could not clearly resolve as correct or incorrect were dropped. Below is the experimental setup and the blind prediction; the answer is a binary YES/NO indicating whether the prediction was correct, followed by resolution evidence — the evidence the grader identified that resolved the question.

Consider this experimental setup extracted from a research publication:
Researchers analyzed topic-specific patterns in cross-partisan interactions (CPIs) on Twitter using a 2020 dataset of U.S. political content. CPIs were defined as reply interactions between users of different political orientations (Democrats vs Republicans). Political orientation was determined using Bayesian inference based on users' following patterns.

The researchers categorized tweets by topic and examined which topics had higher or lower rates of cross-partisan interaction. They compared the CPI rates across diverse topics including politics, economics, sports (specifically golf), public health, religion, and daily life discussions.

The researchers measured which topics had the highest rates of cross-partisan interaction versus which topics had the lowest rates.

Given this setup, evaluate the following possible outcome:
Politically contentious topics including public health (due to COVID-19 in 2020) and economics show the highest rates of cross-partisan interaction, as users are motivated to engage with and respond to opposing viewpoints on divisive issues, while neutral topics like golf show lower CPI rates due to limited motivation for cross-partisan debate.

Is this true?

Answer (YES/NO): NO